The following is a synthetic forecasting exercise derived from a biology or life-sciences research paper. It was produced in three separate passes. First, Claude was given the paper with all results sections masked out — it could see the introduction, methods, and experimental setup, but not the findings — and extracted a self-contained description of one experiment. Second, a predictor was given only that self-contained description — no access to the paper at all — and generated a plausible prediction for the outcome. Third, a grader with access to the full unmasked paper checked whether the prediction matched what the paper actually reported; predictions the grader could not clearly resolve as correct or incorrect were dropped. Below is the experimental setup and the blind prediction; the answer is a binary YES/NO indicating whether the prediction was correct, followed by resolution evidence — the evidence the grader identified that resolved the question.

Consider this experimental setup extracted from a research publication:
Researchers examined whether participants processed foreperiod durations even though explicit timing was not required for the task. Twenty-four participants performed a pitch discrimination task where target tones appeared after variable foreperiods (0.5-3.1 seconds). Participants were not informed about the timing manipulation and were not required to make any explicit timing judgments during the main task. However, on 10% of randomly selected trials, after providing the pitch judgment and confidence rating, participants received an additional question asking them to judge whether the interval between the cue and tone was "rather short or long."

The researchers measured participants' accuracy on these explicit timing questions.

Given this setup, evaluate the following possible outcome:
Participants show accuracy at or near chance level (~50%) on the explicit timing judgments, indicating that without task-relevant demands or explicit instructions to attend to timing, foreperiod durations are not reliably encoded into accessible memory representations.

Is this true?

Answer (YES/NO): NO